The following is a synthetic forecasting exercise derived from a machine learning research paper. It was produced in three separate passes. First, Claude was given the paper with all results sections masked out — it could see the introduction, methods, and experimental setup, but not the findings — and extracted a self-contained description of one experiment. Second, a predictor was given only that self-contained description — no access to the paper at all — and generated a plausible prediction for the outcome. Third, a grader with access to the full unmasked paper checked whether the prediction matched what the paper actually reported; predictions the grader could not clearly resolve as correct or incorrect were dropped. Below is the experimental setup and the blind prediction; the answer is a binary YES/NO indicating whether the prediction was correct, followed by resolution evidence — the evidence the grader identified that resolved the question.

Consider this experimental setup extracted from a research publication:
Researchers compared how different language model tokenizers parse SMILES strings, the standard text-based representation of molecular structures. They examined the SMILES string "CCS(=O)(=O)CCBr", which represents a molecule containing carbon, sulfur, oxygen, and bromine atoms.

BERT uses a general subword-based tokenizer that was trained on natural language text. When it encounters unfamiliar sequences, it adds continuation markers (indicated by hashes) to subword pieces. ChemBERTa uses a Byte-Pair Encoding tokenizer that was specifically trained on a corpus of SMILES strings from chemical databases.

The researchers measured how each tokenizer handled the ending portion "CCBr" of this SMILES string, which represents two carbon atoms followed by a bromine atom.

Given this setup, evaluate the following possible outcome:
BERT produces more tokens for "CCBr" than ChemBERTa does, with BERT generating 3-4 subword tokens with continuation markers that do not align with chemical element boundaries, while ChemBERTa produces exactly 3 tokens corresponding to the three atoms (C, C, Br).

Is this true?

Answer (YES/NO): NO